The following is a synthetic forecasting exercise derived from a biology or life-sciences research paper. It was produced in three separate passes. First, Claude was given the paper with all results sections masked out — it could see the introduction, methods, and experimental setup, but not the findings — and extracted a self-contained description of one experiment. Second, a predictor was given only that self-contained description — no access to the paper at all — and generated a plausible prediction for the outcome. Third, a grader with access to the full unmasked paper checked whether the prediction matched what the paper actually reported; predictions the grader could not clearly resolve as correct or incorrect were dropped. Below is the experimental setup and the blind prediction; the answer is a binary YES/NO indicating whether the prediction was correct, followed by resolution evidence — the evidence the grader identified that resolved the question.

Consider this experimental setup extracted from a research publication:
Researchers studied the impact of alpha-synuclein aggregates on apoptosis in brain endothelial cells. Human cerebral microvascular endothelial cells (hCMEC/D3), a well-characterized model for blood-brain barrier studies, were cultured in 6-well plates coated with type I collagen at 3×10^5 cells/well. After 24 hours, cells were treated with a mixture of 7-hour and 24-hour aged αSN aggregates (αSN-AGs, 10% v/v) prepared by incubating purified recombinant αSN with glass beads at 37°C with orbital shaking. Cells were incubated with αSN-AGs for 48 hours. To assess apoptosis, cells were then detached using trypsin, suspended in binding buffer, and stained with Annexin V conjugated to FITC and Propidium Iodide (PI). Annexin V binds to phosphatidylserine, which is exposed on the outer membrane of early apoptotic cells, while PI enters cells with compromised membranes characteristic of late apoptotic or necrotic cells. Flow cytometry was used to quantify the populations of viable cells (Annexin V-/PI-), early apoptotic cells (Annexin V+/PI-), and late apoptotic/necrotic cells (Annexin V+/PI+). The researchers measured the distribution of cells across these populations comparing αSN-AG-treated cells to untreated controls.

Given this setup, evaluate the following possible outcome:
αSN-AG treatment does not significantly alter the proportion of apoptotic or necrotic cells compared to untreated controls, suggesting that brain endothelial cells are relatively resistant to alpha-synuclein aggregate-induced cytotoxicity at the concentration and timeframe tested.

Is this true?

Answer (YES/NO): NO